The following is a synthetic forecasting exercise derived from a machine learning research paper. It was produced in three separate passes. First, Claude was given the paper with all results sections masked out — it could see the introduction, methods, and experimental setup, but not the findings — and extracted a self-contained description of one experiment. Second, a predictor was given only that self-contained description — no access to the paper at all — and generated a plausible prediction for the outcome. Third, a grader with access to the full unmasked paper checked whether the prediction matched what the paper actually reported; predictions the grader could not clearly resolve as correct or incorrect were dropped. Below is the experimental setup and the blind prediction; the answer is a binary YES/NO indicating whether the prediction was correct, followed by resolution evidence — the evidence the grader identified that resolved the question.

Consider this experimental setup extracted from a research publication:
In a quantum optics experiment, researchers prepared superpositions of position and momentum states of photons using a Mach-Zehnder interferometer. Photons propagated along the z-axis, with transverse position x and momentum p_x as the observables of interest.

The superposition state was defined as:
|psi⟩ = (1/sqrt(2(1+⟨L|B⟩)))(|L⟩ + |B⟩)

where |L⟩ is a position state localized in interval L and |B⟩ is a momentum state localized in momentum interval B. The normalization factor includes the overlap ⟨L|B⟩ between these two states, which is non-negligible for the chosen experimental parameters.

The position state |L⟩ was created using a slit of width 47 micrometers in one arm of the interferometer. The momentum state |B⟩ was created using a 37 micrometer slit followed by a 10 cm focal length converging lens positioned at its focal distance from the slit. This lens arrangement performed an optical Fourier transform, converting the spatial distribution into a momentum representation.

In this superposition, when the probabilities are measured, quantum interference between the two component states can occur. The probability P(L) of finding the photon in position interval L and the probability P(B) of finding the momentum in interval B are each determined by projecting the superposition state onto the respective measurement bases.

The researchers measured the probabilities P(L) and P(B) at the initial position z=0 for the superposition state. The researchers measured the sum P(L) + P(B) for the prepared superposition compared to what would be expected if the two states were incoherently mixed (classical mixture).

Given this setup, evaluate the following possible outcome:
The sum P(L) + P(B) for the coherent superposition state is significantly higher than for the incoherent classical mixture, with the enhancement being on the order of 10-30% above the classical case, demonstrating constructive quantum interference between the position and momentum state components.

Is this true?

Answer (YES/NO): YES